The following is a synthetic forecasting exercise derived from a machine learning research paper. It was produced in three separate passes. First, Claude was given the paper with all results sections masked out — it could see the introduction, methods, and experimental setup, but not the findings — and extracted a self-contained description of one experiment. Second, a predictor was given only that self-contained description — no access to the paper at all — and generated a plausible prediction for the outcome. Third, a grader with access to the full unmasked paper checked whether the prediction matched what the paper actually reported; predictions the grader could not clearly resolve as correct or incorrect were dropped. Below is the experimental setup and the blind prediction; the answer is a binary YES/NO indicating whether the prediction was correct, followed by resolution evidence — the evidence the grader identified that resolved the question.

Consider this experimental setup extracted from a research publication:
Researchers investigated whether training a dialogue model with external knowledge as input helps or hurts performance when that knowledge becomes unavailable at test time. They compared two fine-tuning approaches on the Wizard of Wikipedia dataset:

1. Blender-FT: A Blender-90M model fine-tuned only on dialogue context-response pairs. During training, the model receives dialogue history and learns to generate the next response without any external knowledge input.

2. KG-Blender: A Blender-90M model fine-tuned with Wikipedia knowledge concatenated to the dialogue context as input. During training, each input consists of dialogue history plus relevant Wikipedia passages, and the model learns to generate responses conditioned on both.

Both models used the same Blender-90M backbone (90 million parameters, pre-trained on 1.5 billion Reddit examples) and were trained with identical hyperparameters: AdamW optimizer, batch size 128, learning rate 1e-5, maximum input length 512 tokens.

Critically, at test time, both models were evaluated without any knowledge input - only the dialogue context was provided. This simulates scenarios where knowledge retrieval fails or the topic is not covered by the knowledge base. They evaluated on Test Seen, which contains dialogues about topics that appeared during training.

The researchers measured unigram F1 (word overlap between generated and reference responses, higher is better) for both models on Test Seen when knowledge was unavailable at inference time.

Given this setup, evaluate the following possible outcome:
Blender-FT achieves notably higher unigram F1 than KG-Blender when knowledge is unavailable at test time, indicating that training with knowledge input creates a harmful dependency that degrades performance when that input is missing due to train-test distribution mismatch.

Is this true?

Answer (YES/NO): YES